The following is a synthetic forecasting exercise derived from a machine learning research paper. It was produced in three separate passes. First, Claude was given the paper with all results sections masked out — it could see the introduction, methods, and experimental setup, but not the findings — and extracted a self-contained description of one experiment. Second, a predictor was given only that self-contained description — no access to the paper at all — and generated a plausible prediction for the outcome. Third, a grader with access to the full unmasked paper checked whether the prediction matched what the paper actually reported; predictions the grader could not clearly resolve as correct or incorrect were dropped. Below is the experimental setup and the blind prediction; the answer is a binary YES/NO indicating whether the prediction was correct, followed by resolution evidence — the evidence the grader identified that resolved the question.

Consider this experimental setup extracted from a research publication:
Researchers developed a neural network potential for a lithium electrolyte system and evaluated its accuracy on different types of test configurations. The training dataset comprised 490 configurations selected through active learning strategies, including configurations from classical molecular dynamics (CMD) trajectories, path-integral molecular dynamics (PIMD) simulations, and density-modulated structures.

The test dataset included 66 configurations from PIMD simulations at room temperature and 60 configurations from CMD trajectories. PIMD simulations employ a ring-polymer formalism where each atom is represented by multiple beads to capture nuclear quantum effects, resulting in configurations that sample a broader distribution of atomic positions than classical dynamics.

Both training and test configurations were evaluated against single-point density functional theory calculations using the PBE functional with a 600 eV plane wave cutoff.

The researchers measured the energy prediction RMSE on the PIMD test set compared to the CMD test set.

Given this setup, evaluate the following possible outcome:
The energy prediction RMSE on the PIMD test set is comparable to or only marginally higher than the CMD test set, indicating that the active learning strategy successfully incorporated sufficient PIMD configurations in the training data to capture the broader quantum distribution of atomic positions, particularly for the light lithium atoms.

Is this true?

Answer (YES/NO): NO